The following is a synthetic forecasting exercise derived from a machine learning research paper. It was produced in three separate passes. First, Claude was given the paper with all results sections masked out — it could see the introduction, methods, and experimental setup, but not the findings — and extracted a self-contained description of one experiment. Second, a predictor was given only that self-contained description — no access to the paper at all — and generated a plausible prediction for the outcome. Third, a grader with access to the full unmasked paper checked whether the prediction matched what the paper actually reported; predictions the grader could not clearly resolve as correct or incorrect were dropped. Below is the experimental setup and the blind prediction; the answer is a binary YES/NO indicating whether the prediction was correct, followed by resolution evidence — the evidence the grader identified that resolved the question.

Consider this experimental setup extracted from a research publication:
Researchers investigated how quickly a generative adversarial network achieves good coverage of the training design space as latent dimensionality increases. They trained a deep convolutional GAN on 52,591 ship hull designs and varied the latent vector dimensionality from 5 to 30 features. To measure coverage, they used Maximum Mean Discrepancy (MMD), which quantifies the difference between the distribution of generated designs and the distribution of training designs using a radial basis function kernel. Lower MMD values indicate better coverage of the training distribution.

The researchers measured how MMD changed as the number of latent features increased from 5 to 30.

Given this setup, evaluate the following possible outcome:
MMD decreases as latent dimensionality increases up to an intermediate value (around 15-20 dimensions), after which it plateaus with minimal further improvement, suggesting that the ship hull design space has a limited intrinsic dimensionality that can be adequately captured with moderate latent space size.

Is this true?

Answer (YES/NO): NO